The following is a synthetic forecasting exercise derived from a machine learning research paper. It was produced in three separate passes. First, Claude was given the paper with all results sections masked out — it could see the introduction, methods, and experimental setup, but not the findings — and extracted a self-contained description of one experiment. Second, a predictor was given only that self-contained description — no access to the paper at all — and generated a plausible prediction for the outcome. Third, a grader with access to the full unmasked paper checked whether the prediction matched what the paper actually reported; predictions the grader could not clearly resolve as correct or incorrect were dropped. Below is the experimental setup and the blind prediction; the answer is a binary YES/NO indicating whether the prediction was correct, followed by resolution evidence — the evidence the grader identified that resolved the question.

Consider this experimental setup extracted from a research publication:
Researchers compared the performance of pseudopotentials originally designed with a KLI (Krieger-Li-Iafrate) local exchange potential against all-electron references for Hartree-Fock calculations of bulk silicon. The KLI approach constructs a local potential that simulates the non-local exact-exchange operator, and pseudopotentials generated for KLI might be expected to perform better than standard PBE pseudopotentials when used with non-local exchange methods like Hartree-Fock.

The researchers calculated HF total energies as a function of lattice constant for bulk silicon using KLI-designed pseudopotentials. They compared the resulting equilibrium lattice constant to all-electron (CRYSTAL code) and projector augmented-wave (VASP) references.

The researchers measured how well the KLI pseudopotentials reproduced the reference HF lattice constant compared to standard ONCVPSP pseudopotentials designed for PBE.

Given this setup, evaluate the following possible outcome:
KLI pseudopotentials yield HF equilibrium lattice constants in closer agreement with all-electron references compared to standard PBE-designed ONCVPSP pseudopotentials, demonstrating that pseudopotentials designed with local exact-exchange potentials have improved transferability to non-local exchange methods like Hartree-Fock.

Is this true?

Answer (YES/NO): YES